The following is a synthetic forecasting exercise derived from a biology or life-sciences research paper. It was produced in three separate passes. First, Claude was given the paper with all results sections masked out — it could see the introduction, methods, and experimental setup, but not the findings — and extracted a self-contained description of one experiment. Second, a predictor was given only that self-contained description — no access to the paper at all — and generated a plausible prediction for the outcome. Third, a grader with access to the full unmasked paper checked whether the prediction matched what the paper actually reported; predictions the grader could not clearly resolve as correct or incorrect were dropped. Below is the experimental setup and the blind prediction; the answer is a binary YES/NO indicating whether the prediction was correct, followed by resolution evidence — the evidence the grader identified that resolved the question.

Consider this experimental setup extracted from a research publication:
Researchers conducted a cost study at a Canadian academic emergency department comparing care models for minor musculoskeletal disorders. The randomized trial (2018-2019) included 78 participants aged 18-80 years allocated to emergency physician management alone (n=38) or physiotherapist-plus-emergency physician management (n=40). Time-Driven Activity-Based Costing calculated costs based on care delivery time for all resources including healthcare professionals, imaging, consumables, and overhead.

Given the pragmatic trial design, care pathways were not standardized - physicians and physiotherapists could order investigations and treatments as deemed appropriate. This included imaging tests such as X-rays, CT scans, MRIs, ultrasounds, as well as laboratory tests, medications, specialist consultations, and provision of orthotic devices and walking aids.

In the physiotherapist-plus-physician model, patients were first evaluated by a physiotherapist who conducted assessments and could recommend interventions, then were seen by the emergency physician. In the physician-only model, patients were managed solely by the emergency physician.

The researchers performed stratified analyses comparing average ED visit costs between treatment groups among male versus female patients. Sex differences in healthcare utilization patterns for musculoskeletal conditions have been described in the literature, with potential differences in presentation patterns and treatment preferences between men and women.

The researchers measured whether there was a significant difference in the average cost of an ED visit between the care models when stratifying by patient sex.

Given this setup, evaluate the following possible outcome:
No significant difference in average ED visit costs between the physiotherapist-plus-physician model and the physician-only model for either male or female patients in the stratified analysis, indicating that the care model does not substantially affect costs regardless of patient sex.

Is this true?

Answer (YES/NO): YES